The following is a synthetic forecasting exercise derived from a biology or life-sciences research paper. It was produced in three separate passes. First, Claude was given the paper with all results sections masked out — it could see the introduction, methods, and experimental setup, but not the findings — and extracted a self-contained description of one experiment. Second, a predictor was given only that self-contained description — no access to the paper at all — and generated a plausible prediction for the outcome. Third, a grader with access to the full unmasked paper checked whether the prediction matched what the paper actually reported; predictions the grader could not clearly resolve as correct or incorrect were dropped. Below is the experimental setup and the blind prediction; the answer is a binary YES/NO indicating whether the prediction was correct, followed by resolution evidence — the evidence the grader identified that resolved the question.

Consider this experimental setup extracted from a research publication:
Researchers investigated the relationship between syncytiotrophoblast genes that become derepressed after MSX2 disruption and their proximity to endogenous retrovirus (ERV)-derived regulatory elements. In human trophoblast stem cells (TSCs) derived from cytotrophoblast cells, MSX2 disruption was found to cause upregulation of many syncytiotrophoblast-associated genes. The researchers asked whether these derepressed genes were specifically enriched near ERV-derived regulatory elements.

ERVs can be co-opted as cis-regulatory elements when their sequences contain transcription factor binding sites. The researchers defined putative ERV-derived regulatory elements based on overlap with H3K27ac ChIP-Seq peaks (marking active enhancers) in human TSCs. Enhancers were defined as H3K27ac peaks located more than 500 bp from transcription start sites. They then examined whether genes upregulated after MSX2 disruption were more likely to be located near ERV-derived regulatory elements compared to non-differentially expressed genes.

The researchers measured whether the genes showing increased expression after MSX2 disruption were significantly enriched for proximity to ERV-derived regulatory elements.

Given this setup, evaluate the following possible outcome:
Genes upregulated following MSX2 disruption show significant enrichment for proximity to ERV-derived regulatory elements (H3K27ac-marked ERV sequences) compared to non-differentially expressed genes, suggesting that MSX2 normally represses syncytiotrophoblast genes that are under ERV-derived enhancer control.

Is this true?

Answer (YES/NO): YES